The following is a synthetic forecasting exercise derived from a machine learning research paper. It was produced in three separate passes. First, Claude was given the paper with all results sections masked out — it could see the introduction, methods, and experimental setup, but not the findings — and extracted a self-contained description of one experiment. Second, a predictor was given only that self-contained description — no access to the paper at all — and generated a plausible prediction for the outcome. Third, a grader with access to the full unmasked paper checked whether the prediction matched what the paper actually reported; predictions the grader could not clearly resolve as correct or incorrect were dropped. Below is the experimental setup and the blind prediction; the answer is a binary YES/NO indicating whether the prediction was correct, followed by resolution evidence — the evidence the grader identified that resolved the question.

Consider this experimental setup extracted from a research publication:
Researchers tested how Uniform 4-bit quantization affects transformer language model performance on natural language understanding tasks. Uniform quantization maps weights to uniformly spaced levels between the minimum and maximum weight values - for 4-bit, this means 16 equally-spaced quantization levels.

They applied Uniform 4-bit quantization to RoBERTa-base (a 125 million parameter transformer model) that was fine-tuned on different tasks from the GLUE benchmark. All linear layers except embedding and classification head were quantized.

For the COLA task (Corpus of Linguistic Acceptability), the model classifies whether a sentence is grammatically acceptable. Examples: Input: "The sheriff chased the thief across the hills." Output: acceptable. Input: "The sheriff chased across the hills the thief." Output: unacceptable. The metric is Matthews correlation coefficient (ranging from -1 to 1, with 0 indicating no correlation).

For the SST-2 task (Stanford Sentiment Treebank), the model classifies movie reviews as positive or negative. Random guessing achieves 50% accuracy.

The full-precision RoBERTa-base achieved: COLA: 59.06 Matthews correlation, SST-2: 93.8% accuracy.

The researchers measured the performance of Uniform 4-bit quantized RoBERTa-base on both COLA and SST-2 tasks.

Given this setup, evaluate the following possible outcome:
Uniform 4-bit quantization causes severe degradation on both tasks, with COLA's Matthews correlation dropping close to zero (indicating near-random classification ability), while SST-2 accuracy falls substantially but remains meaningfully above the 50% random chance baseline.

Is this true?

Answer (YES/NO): NO